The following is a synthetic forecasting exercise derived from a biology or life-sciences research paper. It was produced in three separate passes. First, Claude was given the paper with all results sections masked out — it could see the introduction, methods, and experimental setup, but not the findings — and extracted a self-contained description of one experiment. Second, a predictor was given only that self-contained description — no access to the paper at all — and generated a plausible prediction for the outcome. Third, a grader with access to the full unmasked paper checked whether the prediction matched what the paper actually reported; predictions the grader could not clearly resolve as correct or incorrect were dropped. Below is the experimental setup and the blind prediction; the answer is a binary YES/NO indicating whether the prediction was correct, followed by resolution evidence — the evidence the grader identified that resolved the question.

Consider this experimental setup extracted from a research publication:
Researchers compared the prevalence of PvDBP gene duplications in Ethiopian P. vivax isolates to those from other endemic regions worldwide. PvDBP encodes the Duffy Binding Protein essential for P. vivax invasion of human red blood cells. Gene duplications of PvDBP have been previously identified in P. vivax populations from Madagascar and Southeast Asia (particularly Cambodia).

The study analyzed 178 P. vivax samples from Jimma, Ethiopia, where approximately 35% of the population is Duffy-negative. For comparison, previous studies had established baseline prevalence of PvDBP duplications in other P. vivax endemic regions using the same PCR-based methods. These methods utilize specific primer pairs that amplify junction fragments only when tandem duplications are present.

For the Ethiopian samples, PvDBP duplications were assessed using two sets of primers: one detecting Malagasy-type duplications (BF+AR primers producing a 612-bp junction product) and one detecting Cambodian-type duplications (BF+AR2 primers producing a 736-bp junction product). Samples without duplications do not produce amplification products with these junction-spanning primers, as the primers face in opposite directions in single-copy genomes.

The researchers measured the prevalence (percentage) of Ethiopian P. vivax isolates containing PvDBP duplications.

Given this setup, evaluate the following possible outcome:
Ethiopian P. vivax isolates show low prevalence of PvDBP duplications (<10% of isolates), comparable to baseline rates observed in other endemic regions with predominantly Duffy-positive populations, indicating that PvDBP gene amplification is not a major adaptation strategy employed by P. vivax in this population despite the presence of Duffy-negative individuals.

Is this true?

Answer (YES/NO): NO